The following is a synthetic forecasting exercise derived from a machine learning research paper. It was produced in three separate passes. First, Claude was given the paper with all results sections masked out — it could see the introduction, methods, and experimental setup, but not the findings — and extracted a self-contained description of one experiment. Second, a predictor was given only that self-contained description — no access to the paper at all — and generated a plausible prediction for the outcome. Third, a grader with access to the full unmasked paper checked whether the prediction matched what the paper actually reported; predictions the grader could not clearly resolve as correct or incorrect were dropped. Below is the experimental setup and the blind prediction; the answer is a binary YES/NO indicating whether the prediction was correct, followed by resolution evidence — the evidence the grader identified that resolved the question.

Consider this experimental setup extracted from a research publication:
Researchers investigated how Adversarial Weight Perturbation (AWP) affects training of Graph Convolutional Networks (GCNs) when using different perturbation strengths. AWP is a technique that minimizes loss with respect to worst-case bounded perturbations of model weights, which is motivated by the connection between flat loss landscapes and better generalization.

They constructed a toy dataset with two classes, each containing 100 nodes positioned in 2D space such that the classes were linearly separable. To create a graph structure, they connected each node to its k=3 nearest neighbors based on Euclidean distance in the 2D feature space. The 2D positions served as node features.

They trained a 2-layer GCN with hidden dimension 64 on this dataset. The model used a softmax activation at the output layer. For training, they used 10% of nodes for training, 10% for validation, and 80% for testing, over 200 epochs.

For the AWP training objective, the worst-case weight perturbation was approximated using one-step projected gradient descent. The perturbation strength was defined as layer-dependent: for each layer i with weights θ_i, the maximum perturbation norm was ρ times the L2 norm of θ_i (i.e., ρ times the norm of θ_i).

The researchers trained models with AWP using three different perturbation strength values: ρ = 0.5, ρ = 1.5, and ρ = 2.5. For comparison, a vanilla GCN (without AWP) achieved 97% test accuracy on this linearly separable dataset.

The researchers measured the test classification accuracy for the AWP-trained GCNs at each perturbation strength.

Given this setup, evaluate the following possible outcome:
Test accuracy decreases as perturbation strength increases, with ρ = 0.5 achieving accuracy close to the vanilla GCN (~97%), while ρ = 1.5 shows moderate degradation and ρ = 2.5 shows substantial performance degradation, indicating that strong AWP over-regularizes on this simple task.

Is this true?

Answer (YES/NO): YES